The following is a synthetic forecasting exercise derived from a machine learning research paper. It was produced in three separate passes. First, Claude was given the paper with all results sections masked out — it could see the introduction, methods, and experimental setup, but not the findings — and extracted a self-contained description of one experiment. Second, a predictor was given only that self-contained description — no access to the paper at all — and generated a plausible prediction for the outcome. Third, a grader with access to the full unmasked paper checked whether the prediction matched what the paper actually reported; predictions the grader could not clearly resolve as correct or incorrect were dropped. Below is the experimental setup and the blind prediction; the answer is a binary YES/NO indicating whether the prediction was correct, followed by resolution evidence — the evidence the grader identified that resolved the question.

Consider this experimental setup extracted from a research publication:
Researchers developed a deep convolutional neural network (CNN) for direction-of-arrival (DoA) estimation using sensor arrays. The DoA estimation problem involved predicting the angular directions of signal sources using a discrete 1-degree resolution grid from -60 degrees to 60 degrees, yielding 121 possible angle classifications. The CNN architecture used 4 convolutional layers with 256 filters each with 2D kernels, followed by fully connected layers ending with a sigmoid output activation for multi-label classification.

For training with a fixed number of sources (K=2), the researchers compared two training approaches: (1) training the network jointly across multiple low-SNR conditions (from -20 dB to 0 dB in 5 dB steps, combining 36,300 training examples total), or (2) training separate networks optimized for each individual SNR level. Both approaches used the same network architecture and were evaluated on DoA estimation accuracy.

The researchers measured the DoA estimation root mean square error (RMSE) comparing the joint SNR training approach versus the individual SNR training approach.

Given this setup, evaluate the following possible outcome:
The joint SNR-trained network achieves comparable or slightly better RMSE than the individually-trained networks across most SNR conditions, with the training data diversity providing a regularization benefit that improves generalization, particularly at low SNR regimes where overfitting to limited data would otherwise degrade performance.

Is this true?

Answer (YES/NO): NO